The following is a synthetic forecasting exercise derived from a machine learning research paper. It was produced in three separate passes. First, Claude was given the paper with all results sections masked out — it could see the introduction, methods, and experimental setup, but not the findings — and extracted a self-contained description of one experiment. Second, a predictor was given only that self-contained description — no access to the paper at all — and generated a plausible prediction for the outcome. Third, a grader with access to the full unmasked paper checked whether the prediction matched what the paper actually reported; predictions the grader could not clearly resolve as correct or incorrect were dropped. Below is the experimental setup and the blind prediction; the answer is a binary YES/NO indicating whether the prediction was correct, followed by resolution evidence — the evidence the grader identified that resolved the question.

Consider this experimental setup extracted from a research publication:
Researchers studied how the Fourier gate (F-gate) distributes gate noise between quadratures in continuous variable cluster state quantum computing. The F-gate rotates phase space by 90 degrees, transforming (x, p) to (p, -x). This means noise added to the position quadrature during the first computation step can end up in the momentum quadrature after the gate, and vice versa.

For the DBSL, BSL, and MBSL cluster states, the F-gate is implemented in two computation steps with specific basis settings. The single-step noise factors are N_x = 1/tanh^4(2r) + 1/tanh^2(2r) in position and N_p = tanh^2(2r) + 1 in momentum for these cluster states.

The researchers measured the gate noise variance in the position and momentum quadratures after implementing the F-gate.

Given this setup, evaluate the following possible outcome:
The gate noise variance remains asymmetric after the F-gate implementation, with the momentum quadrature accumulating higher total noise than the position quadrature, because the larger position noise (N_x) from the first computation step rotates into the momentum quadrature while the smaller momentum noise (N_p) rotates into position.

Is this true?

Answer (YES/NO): NO